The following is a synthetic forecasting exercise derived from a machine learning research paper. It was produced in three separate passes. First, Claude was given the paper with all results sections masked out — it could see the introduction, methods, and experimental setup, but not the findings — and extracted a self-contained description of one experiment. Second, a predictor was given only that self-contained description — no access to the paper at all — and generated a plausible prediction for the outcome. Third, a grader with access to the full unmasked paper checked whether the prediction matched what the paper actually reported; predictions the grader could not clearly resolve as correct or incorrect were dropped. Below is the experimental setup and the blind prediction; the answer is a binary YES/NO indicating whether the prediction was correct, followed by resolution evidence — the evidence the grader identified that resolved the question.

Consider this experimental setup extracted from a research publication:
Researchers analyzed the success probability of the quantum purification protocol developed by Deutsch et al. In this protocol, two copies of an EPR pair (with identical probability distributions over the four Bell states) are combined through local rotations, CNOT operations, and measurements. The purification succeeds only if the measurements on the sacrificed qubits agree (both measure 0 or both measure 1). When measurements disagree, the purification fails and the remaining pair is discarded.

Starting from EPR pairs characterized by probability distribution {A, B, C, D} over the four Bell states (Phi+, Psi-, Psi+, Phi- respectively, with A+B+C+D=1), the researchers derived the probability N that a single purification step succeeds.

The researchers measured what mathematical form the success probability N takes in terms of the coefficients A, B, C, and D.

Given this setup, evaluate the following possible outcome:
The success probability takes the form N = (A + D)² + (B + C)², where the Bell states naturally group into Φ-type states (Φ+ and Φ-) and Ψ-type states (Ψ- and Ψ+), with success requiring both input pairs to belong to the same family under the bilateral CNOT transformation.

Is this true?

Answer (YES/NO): NO